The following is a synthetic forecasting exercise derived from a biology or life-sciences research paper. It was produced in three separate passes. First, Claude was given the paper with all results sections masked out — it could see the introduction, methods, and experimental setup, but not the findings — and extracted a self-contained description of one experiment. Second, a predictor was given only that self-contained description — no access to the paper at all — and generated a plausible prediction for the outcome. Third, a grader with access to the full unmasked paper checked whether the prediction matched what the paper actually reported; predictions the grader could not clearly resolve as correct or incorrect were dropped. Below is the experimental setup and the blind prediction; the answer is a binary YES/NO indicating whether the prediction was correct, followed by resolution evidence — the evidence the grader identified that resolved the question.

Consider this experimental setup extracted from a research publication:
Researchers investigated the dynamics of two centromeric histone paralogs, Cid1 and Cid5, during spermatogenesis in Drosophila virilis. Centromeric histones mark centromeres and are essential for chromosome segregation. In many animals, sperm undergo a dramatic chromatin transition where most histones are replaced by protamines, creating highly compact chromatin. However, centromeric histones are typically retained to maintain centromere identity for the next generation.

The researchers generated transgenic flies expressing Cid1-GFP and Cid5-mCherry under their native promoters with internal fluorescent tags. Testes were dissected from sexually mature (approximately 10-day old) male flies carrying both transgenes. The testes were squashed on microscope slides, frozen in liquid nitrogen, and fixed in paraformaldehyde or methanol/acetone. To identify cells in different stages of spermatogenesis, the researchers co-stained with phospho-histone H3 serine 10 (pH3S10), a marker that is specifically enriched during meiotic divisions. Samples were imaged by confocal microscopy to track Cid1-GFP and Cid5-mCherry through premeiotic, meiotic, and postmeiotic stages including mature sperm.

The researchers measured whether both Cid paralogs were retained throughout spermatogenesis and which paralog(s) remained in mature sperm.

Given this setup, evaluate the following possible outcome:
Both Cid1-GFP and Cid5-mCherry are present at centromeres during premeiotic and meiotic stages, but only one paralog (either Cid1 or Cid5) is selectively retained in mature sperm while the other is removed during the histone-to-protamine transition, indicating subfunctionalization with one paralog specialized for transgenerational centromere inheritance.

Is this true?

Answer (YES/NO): NO